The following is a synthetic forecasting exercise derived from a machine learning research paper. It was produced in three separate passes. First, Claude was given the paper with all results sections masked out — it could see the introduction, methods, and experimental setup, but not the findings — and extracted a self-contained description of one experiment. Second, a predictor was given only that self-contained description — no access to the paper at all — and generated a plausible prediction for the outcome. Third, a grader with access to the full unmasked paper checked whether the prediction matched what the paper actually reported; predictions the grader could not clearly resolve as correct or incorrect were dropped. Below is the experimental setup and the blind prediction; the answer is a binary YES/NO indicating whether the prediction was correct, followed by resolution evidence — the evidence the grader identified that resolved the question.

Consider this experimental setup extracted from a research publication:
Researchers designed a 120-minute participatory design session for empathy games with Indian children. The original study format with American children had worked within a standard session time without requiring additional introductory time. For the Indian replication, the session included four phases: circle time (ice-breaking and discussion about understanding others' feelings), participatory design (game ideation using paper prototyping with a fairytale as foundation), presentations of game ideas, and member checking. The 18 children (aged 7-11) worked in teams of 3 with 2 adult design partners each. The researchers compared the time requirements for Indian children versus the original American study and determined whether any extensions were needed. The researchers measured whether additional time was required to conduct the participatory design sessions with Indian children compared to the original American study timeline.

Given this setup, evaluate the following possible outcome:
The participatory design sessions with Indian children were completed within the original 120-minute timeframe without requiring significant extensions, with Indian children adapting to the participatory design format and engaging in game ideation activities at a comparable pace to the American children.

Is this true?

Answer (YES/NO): NO